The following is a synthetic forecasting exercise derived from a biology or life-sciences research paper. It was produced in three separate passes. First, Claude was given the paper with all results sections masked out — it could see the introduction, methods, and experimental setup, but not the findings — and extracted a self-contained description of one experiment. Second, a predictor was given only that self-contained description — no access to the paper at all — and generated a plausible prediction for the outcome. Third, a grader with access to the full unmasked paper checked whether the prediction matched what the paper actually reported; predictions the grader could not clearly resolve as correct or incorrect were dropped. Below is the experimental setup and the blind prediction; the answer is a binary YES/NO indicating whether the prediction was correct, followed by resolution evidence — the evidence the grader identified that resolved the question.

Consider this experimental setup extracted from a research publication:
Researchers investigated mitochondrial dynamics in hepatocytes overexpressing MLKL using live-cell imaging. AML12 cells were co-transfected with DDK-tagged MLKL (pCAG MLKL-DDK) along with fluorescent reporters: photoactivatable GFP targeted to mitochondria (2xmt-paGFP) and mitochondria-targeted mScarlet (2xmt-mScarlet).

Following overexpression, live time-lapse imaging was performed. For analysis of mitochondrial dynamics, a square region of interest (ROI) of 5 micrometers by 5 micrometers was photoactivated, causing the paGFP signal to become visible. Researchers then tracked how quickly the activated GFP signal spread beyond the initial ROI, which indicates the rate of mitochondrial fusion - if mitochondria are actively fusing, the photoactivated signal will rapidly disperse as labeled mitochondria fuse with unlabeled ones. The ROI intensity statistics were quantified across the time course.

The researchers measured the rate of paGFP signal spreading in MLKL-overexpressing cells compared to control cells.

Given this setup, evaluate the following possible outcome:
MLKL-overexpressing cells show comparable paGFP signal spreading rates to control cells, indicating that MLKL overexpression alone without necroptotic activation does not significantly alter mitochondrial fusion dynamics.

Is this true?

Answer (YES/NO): NO